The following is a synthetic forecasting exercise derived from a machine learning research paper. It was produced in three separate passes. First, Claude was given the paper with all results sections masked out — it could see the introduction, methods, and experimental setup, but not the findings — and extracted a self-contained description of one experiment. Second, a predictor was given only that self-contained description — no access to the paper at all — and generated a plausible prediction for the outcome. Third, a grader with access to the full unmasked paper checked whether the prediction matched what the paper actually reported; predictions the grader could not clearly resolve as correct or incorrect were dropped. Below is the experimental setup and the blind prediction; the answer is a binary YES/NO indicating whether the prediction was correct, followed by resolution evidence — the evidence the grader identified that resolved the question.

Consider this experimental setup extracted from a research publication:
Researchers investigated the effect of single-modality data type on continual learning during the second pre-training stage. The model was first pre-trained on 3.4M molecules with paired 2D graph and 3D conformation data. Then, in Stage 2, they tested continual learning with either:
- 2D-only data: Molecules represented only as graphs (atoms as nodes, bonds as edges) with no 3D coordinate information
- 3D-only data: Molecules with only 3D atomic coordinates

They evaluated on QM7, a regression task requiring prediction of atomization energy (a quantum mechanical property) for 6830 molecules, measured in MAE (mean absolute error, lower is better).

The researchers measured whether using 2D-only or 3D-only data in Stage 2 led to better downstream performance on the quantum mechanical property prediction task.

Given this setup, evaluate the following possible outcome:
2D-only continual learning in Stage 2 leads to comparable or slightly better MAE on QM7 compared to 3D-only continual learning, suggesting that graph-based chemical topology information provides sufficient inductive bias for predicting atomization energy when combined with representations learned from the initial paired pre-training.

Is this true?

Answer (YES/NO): YES